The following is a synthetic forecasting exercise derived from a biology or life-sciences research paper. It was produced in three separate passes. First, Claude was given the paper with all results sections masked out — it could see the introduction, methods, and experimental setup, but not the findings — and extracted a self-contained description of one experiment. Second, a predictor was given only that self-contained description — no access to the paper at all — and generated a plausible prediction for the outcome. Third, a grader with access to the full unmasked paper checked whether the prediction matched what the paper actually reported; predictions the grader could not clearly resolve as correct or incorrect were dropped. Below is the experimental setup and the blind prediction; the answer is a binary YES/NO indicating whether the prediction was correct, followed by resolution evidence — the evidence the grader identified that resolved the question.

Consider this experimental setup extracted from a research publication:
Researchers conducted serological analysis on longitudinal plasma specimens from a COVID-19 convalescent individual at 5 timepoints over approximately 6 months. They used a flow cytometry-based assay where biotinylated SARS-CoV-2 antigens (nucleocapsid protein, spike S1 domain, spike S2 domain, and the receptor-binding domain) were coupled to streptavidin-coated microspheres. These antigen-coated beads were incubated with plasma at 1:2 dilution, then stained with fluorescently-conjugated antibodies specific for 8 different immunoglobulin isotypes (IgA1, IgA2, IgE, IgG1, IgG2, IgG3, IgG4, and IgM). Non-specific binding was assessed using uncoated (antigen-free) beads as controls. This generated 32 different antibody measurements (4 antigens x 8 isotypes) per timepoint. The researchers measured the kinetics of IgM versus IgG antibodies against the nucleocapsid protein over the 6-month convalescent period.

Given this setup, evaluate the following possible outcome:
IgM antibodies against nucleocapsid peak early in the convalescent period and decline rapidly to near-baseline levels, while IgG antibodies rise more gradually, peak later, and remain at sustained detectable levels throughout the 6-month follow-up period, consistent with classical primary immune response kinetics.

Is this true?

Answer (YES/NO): NO